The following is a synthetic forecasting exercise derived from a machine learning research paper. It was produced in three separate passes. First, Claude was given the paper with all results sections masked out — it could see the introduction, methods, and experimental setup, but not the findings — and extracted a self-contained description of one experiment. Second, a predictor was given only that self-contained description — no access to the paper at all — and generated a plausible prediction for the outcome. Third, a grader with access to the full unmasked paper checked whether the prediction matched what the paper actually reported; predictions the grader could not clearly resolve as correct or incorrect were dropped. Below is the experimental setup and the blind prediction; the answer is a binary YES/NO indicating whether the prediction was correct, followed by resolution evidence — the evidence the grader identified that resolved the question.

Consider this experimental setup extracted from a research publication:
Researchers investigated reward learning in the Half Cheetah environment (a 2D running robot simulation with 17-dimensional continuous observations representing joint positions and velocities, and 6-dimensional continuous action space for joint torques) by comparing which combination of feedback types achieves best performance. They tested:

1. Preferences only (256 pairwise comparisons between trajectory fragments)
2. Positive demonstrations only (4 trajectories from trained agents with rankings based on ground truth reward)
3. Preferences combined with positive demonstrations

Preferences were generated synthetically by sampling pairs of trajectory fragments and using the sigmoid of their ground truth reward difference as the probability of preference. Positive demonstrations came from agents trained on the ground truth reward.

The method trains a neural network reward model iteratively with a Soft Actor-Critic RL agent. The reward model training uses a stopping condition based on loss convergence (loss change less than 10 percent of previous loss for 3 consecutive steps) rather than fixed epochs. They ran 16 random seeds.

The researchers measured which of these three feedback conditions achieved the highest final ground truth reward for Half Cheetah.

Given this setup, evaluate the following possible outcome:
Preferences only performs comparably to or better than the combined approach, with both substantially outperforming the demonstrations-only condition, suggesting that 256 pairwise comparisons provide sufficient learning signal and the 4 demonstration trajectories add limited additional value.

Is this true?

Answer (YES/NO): NO